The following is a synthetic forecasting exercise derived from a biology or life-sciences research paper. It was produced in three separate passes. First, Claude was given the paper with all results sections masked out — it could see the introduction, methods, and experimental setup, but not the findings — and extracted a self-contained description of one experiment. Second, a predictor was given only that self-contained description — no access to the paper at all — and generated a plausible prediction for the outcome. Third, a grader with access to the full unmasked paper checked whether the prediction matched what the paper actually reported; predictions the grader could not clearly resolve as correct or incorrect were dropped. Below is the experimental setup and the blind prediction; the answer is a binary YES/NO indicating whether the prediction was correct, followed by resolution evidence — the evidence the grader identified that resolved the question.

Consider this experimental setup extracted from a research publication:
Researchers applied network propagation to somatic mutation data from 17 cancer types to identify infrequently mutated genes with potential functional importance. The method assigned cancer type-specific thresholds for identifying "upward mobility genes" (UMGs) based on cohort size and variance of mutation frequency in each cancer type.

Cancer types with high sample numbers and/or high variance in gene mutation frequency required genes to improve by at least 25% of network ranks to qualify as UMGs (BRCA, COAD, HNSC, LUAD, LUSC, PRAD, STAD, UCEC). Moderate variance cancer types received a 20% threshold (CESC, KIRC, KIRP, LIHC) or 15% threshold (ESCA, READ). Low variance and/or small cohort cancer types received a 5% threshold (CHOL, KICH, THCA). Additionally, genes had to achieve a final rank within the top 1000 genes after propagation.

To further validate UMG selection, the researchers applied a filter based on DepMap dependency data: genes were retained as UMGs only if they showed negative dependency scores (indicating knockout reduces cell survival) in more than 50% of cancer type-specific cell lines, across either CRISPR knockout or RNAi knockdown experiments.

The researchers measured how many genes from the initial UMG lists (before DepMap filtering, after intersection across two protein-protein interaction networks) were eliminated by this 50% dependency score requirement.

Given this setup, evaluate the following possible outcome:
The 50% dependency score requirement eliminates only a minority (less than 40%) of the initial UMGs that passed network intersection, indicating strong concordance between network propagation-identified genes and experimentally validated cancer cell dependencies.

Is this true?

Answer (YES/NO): YES